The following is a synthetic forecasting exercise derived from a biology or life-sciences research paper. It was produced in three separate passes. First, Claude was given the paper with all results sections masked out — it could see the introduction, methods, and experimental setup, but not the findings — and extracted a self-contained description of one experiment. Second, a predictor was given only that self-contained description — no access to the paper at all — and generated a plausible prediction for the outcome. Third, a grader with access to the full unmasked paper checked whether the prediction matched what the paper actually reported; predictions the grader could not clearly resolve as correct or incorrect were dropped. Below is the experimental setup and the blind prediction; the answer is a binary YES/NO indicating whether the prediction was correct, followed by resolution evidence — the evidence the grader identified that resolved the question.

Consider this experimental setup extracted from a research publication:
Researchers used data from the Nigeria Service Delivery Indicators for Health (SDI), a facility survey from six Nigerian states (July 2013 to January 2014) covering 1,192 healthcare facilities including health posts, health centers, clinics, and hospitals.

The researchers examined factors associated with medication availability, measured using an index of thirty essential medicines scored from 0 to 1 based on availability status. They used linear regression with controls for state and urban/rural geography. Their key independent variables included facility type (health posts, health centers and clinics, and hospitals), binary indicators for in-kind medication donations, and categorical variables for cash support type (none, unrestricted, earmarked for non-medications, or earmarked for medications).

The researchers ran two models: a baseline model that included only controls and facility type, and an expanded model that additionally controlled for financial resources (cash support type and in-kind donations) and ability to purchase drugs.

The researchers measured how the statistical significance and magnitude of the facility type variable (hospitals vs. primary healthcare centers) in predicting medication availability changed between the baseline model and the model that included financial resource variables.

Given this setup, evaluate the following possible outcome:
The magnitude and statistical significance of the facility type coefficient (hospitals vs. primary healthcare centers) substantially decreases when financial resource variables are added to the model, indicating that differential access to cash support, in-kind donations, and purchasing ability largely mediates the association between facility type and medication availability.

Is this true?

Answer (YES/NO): NO